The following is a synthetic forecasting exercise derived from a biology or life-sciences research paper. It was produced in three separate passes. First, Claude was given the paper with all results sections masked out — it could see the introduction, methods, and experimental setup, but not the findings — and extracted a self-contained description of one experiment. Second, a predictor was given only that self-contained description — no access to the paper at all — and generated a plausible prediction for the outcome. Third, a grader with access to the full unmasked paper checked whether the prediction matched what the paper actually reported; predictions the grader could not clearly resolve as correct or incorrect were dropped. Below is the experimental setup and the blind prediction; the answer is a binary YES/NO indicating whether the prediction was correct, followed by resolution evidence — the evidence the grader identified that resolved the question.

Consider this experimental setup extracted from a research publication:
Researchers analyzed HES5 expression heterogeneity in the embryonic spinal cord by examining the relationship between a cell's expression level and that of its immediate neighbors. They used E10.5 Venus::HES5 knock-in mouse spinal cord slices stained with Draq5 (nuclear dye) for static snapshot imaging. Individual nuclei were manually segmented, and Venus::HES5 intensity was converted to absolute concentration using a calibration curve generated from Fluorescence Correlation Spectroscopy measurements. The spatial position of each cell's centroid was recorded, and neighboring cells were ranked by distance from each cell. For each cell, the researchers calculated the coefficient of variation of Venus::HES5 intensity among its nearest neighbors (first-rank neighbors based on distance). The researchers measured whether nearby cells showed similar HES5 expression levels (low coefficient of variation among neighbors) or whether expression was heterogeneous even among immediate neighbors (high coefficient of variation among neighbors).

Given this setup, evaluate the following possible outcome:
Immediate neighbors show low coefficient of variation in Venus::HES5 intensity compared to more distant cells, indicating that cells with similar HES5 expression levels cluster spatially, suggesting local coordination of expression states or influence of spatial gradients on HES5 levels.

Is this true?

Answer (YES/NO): NO